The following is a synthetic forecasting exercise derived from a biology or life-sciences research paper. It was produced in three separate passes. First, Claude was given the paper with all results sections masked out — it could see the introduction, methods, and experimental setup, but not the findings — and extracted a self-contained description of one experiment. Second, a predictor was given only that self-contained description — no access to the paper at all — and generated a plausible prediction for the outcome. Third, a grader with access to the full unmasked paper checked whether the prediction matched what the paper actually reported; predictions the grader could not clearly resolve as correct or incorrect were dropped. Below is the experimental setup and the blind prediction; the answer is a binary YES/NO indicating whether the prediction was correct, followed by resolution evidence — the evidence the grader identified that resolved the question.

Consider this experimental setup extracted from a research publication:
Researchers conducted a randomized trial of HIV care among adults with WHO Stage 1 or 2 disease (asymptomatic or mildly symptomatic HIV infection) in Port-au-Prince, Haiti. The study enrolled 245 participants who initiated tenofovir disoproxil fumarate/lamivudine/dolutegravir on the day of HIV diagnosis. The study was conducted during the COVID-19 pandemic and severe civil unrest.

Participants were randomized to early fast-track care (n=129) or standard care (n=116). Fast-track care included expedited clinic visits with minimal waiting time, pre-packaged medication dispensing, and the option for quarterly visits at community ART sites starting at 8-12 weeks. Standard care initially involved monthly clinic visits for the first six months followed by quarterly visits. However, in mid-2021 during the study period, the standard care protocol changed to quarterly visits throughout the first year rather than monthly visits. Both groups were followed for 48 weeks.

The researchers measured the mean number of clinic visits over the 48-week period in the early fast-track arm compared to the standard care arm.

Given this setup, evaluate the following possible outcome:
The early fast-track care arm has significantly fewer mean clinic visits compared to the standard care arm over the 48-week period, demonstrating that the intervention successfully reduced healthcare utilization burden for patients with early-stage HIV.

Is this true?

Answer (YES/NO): NO